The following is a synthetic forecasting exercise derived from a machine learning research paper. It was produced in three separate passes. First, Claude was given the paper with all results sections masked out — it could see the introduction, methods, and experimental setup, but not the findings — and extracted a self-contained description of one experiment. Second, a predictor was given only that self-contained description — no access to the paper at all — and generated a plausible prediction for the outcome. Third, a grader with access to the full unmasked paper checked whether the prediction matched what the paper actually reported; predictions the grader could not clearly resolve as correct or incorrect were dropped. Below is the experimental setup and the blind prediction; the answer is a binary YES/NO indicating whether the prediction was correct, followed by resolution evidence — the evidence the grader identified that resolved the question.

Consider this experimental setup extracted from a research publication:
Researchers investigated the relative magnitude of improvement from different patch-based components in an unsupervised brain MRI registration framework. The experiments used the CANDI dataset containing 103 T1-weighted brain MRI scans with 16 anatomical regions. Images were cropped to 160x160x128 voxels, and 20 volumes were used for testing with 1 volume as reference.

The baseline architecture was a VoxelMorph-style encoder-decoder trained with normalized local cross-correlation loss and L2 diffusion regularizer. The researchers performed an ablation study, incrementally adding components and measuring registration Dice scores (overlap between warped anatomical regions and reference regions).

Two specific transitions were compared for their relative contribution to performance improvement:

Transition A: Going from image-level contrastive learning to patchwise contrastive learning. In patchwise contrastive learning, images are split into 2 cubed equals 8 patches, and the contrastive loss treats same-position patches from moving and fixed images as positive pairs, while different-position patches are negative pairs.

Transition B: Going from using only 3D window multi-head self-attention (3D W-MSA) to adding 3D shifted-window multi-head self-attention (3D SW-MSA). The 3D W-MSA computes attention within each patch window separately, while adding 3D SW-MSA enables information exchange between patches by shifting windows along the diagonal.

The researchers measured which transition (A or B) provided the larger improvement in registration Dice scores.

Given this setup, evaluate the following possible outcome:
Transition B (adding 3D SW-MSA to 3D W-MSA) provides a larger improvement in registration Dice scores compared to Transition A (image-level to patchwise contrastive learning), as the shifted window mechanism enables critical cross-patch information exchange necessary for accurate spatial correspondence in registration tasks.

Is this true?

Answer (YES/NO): YES